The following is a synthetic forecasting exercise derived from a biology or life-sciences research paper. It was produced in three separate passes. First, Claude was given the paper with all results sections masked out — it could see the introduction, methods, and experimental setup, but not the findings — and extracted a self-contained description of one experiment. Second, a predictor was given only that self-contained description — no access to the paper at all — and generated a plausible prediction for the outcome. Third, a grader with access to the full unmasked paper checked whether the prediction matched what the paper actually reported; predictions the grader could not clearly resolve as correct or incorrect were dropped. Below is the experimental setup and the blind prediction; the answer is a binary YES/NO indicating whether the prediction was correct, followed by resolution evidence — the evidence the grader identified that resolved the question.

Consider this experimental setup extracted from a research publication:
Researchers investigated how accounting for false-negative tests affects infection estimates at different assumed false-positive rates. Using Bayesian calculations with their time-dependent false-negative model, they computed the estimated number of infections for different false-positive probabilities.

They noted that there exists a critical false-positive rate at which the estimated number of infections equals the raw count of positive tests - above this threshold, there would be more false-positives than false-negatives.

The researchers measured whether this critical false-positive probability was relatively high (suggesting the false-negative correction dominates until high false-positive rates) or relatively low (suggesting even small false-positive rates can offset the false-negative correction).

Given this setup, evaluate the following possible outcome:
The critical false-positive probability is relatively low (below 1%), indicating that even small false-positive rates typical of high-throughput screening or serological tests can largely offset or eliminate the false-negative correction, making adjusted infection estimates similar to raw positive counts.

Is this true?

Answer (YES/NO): YES